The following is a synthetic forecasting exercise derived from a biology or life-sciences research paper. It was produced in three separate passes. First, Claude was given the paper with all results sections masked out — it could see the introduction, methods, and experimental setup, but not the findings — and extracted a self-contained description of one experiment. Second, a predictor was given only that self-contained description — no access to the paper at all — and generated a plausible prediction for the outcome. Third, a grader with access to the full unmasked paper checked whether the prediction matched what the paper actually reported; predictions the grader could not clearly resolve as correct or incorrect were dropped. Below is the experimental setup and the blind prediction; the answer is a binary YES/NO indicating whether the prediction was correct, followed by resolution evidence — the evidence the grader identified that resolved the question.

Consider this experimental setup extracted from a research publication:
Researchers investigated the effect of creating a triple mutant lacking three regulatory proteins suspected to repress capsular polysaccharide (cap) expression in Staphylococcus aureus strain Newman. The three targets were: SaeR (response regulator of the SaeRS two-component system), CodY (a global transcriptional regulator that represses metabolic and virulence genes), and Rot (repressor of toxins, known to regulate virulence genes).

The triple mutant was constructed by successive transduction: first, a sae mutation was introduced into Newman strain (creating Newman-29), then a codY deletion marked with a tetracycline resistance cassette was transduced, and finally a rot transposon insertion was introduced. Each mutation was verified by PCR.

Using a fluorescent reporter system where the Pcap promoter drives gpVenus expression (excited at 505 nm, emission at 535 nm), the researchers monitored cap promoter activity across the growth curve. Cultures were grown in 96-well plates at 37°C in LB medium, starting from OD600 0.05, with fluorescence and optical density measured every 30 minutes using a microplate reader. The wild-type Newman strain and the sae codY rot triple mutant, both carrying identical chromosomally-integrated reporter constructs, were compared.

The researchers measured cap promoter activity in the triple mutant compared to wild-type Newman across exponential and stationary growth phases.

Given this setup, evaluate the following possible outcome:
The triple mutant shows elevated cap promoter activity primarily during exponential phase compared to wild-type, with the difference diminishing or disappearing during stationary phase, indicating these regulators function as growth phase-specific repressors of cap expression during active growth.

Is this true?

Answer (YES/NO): NO